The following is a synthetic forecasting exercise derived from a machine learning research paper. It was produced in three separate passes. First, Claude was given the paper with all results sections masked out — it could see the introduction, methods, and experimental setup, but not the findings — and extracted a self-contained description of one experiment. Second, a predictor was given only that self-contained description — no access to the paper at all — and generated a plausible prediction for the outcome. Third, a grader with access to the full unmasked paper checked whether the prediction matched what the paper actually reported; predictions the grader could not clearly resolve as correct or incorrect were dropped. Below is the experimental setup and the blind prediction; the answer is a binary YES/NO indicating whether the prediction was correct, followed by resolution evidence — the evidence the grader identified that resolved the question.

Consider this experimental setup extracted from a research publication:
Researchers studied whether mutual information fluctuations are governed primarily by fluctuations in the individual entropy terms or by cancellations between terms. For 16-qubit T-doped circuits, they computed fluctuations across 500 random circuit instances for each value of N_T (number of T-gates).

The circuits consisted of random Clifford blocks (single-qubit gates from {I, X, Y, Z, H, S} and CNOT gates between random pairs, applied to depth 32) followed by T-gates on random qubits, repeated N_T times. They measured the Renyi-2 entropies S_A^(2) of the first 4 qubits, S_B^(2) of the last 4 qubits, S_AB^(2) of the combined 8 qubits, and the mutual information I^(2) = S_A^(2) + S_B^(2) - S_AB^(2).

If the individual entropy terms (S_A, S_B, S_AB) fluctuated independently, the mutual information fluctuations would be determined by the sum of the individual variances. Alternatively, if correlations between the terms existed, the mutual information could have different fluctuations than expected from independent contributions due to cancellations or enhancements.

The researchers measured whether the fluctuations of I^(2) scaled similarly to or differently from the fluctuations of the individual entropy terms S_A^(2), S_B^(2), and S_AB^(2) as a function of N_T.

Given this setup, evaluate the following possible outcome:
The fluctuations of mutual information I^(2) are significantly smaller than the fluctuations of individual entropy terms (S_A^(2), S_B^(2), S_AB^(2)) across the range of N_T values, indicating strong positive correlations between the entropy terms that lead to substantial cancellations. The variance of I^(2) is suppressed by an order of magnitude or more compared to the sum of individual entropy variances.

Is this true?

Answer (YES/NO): NO